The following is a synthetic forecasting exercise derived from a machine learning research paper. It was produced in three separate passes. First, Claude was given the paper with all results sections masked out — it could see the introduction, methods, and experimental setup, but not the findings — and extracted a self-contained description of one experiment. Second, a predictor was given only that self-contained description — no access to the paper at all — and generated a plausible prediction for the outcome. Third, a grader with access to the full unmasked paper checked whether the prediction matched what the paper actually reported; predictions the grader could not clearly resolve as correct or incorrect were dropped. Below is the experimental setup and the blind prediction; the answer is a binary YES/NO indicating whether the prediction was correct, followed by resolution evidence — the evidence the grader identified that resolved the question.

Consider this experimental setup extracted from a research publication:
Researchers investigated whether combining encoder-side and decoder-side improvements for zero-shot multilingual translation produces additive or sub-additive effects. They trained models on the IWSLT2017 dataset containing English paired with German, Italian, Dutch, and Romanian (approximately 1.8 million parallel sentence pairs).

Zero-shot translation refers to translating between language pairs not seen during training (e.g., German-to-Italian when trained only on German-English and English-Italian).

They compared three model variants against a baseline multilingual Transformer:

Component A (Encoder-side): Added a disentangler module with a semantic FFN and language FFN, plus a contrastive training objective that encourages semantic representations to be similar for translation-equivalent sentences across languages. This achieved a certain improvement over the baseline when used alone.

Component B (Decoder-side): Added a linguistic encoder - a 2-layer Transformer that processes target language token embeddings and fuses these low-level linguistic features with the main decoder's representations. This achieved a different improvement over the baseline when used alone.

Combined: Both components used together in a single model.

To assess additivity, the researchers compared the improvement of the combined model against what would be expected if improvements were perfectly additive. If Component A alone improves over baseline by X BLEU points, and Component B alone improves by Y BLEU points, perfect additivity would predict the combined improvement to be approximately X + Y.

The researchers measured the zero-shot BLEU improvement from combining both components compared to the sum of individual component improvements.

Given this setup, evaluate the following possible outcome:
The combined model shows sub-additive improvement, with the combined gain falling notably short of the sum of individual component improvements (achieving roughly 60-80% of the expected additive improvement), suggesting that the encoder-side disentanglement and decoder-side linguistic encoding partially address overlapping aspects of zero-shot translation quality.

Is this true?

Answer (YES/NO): YES